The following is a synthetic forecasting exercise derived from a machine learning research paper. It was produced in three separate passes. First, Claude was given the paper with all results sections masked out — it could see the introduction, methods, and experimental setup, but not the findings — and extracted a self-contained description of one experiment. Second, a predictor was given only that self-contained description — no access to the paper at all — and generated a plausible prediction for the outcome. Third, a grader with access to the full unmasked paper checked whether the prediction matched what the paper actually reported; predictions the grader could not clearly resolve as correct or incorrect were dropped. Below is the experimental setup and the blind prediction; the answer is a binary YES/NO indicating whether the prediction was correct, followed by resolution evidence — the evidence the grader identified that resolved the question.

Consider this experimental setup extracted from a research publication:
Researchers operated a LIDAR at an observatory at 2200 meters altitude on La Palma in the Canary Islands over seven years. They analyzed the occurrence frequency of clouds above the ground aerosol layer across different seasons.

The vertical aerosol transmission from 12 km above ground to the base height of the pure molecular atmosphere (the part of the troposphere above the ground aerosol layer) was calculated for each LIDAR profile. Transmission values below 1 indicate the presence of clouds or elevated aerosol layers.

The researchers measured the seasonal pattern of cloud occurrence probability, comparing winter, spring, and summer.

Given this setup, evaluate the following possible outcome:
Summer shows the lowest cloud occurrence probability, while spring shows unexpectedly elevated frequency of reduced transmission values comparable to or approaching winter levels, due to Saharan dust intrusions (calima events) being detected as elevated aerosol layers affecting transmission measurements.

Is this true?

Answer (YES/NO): NO